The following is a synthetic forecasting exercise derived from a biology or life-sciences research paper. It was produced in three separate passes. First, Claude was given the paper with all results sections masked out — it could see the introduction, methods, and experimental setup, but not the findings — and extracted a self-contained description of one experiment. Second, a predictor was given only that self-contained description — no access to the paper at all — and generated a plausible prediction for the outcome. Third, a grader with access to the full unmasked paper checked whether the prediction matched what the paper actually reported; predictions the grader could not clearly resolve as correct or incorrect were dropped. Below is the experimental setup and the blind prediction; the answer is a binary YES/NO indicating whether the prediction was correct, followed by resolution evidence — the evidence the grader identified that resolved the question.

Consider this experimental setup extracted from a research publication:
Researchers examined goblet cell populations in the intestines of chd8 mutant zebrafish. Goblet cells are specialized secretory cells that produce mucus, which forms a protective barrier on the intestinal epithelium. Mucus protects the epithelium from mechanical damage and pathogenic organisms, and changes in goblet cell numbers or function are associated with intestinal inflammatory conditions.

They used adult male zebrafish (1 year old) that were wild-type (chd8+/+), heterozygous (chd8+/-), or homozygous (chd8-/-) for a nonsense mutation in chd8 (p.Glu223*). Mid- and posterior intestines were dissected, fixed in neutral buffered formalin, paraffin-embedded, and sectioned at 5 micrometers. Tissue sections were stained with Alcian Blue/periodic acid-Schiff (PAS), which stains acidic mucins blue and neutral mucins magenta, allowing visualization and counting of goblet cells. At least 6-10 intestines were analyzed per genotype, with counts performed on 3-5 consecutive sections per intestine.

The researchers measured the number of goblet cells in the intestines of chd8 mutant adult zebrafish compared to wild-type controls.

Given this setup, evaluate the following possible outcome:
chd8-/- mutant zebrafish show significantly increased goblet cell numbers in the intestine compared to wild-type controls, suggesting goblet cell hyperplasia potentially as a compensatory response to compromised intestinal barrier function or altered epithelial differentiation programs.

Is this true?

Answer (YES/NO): NO